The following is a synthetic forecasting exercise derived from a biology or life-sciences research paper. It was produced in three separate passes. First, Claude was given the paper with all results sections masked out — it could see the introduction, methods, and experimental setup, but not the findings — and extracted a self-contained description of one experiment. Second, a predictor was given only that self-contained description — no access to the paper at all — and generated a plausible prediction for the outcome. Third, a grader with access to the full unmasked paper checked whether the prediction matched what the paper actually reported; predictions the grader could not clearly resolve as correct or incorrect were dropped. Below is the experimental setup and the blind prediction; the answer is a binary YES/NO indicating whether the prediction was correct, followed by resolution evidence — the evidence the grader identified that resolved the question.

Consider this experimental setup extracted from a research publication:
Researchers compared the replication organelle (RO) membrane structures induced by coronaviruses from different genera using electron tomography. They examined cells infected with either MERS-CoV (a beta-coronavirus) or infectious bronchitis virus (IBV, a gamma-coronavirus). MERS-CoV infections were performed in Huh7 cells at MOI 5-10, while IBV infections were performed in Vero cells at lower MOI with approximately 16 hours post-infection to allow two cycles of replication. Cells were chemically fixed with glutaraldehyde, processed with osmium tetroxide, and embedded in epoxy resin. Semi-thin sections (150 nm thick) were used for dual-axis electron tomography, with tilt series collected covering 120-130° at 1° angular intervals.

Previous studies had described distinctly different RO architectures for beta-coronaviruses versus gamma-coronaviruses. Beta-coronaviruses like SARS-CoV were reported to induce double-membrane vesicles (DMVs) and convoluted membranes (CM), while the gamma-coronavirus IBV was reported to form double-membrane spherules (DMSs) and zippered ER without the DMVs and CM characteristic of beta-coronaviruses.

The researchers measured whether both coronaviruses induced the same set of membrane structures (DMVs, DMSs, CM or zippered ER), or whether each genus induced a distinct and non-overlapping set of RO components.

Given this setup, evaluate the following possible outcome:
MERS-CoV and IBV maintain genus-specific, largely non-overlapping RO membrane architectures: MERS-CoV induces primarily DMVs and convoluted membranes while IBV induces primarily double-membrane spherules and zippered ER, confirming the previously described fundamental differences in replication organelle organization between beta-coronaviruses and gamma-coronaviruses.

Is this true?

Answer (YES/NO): NO